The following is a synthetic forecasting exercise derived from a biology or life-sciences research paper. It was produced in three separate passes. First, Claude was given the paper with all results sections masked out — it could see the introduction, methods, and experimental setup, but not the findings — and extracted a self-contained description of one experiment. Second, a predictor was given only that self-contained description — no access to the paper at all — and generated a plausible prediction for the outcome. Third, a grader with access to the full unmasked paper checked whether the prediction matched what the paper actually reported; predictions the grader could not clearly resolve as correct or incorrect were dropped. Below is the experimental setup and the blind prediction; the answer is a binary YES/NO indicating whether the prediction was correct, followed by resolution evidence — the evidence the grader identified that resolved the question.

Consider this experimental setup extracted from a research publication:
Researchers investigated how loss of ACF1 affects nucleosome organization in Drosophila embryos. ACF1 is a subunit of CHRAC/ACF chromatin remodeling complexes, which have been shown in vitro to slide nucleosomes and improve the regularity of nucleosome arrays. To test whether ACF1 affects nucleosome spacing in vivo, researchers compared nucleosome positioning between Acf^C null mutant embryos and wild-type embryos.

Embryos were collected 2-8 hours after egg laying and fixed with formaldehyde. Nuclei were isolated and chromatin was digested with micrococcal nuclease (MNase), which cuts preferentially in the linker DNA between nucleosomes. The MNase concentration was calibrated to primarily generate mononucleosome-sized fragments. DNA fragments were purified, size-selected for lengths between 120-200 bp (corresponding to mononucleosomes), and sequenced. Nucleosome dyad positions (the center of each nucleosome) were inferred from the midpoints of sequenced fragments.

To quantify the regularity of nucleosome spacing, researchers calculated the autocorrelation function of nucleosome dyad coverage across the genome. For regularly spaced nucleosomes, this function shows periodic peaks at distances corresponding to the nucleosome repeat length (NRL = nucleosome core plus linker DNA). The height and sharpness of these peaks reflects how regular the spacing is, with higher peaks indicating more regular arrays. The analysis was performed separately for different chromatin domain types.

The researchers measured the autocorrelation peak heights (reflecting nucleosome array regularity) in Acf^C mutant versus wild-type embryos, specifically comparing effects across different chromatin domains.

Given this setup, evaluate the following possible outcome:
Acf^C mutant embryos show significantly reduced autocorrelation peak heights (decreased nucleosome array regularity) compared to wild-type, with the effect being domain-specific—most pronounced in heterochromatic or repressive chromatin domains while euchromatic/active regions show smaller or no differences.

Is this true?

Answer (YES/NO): YES